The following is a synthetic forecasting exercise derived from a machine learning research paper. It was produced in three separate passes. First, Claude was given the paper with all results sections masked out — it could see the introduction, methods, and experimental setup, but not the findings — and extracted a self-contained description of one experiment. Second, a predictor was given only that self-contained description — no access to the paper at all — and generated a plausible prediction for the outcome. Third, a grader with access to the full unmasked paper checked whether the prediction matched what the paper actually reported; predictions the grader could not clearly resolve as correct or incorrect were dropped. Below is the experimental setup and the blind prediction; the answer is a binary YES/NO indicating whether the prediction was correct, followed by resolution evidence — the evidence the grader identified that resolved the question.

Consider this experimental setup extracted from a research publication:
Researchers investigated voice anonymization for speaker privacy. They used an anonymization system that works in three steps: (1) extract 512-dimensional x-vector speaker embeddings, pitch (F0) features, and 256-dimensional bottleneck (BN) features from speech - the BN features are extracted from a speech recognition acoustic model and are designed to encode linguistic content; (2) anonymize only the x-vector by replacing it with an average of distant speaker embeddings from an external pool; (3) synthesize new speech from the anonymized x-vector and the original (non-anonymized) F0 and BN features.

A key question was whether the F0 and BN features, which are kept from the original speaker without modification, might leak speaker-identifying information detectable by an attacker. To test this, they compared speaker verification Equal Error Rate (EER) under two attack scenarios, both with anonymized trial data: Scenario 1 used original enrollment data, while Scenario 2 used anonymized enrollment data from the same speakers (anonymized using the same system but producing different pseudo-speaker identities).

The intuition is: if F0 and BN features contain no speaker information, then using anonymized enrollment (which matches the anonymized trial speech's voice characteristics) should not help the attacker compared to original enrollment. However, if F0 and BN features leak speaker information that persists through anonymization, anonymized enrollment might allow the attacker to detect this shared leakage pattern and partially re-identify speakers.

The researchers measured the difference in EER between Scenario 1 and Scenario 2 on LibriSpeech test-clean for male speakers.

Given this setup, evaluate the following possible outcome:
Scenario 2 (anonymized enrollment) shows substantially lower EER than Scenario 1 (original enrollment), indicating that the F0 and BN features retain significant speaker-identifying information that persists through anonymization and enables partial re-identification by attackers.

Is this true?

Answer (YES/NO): YES